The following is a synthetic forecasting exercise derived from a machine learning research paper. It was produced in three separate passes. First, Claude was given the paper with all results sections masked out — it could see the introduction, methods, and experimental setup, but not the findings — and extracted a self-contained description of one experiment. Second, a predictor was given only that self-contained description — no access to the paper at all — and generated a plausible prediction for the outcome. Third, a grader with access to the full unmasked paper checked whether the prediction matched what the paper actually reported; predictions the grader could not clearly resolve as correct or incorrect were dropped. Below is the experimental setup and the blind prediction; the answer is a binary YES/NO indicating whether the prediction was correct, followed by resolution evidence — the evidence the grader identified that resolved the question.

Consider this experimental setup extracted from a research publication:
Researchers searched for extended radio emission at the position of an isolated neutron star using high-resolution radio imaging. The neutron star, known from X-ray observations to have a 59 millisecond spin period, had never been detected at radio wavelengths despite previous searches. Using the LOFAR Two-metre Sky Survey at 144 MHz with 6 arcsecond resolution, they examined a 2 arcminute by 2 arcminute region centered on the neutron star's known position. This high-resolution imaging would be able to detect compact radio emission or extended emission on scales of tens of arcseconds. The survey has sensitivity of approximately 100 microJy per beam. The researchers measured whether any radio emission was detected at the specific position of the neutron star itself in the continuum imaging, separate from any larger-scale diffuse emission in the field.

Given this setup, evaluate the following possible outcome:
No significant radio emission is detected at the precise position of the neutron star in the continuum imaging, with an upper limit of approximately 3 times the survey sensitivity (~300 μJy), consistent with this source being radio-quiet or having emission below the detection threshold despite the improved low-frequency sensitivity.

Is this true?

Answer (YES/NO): NO